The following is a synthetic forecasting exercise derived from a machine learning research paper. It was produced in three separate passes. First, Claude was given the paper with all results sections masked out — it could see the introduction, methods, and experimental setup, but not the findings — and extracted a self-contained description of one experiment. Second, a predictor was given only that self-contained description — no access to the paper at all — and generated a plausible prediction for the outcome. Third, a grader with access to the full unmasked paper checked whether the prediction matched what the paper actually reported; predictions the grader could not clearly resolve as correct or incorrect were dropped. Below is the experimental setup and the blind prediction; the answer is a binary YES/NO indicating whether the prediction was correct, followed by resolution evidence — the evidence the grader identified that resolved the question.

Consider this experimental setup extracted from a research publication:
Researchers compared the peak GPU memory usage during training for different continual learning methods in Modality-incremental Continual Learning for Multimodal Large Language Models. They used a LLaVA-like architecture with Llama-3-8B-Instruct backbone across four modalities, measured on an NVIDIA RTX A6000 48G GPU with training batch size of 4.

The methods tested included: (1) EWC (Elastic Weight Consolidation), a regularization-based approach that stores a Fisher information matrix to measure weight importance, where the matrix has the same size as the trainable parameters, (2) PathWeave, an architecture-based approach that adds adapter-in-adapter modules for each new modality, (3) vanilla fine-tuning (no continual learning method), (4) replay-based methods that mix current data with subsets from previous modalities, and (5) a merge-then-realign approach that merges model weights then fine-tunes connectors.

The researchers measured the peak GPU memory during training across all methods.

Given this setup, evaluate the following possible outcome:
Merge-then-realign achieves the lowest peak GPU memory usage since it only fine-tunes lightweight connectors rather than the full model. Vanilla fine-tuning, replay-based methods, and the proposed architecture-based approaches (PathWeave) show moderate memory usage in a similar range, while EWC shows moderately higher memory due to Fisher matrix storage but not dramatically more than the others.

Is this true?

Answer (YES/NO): NO